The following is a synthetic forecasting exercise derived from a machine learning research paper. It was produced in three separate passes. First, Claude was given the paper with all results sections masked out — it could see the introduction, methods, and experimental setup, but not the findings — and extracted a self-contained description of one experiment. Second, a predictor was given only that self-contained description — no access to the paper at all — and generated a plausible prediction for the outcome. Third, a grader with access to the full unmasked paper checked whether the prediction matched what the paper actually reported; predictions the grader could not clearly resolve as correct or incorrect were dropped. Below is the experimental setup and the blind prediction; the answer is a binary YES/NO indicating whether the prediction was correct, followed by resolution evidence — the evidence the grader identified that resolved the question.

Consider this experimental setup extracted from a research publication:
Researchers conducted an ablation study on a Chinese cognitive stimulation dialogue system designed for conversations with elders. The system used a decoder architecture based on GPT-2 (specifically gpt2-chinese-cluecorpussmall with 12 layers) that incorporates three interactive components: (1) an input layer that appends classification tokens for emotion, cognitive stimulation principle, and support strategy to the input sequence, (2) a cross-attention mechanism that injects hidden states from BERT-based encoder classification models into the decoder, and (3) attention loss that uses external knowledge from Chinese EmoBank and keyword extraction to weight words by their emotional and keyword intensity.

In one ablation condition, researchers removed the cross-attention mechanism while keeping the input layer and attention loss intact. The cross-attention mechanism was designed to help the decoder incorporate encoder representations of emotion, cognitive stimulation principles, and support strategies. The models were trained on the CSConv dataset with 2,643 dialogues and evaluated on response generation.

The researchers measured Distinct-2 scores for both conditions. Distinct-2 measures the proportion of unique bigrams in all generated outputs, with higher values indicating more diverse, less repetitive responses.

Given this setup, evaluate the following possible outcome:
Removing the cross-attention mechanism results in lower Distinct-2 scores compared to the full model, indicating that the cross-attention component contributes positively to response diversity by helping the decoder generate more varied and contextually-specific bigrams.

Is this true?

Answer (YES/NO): NO